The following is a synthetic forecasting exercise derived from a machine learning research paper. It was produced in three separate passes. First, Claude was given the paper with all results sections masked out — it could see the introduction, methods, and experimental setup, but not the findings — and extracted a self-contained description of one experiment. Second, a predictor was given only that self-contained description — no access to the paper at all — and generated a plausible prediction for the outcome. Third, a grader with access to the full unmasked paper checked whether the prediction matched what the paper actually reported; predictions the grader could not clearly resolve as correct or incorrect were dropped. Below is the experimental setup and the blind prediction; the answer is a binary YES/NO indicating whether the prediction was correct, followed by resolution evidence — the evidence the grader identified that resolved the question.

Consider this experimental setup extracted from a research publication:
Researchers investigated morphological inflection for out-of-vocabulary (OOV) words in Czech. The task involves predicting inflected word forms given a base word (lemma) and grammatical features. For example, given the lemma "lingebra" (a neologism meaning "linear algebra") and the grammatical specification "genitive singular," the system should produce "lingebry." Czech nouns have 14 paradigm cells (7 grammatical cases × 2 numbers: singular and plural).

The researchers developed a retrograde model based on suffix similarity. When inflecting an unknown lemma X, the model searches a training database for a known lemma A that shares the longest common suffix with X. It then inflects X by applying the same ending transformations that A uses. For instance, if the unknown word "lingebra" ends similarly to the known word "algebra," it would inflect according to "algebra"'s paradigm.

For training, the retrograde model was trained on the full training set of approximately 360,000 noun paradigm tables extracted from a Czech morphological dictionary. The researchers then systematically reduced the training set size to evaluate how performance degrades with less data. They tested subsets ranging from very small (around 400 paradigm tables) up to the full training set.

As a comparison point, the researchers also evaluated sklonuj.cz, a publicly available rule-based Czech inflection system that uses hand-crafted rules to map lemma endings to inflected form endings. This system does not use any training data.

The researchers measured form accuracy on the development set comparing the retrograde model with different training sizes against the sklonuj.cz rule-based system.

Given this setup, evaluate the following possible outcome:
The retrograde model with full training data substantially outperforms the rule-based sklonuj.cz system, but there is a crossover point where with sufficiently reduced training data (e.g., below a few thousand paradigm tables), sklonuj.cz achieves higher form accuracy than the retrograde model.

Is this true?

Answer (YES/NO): NO